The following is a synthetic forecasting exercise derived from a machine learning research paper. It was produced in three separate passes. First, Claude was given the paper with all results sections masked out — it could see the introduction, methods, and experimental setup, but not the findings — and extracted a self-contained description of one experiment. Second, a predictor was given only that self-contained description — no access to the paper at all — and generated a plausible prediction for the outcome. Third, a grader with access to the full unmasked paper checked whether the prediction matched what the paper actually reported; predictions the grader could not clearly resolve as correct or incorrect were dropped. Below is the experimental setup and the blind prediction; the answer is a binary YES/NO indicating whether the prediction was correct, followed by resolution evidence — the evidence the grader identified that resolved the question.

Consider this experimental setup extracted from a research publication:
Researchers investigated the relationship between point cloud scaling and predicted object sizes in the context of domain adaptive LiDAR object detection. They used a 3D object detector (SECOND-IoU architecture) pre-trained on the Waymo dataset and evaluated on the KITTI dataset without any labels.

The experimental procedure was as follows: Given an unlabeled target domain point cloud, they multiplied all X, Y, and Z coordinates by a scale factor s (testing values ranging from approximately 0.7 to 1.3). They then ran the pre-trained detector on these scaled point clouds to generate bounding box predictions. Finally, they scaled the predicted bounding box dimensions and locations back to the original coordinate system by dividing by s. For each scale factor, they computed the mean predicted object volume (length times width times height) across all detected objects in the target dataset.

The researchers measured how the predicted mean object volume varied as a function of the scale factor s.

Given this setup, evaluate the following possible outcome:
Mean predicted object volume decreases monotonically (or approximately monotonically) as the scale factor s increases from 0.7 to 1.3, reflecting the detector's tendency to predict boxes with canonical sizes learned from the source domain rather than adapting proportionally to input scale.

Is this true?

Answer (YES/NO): YES